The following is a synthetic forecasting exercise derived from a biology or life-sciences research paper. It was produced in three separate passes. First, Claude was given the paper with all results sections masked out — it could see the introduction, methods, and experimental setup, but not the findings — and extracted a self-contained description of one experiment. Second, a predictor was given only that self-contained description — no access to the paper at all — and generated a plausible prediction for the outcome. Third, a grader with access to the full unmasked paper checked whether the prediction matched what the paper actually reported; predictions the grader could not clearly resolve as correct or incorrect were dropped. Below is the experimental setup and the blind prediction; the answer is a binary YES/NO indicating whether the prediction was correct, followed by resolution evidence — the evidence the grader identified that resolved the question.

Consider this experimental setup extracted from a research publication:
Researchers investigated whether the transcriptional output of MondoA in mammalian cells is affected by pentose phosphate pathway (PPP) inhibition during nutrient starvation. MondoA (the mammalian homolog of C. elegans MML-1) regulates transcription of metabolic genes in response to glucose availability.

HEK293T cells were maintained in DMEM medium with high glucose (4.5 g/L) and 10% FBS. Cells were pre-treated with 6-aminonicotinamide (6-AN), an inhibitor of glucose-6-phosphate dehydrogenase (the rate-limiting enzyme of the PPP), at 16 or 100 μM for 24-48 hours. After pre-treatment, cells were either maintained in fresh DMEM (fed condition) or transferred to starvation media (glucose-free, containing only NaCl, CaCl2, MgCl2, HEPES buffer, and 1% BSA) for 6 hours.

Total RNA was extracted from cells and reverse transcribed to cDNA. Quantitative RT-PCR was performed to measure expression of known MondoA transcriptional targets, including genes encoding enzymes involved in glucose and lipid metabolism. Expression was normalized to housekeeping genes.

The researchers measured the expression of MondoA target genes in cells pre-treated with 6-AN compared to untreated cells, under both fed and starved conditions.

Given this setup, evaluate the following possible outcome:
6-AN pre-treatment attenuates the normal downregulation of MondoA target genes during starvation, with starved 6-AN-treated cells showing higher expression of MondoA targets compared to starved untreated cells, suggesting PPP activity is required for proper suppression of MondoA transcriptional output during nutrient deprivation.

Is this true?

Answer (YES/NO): YES